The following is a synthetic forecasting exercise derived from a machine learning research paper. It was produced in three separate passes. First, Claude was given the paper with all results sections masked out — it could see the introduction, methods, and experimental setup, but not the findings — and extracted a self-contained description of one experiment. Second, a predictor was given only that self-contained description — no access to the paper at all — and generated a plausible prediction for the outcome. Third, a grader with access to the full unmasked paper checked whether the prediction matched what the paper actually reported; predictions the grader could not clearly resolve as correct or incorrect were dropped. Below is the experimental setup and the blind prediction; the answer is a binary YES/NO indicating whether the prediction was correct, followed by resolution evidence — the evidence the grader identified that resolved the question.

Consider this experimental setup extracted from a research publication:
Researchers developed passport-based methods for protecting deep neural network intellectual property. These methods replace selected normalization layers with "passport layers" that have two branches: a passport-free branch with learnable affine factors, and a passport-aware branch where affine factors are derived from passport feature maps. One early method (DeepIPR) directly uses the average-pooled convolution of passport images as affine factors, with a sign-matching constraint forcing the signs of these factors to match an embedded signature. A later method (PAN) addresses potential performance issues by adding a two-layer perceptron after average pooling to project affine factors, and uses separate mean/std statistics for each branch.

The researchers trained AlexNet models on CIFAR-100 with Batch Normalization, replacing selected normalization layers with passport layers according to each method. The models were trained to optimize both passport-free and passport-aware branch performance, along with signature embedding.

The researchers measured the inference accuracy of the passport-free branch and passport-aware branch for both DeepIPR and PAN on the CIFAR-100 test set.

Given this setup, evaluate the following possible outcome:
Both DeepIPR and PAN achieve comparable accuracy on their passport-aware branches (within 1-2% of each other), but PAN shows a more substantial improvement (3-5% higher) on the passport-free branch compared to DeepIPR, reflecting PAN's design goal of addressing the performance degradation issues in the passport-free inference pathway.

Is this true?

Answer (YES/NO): NO